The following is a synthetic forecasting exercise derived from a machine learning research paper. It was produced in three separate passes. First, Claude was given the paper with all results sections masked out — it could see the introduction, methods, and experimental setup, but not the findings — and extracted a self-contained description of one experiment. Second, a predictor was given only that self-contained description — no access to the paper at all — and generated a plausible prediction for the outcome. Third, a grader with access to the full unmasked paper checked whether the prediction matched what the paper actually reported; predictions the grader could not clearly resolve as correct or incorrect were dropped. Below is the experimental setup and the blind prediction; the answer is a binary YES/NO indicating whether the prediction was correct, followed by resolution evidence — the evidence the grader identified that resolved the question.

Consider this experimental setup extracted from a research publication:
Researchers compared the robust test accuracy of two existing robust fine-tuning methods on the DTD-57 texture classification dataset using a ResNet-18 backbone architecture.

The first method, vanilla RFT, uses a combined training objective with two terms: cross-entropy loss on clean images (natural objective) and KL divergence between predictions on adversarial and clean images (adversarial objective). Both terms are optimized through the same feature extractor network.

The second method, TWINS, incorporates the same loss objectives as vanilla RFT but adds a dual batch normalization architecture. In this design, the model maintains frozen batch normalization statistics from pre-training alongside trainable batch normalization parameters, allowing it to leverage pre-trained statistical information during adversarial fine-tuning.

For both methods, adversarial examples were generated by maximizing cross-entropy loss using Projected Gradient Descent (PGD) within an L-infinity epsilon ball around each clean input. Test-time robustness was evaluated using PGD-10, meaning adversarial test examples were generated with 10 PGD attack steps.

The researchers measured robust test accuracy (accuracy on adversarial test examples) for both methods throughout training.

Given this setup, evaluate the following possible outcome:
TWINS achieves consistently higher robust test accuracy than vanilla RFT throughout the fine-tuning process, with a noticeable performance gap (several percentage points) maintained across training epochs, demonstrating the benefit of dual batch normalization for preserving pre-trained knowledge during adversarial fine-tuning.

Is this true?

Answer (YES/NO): NO